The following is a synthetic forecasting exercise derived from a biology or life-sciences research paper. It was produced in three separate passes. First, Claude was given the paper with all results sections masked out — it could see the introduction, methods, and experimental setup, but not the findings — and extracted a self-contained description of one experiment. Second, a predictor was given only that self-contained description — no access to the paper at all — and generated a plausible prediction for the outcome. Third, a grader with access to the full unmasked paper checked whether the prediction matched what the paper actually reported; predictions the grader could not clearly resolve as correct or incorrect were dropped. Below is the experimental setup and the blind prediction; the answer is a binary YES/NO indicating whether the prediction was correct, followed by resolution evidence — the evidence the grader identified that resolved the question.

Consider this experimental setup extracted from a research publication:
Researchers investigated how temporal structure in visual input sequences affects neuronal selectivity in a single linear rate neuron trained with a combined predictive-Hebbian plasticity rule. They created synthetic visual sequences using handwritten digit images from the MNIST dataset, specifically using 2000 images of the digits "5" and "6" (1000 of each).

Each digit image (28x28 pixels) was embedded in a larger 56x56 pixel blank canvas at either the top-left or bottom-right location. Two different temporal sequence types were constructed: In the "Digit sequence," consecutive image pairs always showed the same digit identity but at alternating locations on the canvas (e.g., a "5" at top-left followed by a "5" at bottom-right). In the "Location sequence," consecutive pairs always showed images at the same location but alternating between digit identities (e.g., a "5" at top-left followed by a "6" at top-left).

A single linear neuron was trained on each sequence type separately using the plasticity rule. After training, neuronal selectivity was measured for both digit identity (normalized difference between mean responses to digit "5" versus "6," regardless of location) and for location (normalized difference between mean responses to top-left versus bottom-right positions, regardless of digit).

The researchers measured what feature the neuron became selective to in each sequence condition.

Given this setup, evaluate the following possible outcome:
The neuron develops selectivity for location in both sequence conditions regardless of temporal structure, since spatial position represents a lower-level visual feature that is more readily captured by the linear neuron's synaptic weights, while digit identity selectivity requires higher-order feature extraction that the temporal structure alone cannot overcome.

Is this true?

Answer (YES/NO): NO